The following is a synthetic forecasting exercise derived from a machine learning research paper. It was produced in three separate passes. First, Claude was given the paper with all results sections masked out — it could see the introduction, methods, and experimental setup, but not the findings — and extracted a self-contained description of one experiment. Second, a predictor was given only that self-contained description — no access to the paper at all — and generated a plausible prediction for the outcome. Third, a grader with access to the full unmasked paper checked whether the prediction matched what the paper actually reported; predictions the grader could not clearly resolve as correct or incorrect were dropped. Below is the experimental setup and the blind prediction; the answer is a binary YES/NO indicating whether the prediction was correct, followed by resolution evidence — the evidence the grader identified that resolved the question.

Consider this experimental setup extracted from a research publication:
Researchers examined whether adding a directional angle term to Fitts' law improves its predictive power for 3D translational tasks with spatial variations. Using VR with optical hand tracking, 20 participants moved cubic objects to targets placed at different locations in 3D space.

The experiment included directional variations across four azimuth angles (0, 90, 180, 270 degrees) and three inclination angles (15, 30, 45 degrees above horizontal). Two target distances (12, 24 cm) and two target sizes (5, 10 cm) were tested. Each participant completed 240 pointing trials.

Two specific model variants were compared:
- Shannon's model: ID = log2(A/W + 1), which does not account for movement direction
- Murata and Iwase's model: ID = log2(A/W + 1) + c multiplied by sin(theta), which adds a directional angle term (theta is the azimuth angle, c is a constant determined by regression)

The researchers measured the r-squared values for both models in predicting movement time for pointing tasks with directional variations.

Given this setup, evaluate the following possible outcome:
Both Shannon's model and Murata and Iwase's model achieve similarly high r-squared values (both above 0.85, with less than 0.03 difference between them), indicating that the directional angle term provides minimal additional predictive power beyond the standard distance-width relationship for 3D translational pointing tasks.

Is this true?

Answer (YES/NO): NO